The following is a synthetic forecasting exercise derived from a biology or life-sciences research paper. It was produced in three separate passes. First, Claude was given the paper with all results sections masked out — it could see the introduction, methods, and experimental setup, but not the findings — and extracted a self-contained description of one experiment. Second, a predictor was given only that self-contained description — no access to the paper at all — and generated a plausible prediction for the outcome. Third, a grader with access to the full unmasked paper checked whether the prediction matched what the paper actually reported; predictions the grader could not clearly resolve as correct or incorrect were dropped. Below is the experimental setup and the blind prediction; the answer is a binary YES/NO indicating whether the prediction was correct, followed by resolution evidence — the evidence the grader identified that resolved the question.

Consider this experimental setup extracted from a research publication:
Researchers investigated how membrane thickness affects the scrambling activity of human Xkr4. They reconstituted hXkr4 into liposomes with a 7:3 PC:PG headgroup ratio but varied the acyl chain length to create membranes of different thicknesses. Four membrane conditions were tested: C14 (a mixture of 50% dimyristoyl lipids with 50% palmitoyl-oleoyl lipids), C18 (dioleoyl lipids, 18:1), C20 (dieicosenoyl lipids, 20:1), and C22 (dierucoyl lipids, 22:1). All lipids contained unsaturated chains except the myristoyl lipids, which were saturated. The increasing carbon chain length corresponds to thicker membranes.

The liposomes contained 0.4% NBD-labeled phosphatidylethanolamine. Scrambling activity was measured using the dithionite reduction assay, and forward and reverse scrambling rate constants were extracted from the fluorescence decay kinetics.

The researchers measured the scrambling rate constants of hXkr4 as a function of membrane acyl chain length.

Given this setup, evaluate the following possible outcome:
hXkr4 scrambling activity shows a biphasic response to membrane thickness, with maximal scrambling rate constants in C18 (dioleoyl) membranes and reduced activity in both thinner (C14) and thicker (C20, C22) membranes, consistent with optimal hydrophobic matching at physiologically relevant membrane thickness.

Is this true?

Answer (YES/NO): NO